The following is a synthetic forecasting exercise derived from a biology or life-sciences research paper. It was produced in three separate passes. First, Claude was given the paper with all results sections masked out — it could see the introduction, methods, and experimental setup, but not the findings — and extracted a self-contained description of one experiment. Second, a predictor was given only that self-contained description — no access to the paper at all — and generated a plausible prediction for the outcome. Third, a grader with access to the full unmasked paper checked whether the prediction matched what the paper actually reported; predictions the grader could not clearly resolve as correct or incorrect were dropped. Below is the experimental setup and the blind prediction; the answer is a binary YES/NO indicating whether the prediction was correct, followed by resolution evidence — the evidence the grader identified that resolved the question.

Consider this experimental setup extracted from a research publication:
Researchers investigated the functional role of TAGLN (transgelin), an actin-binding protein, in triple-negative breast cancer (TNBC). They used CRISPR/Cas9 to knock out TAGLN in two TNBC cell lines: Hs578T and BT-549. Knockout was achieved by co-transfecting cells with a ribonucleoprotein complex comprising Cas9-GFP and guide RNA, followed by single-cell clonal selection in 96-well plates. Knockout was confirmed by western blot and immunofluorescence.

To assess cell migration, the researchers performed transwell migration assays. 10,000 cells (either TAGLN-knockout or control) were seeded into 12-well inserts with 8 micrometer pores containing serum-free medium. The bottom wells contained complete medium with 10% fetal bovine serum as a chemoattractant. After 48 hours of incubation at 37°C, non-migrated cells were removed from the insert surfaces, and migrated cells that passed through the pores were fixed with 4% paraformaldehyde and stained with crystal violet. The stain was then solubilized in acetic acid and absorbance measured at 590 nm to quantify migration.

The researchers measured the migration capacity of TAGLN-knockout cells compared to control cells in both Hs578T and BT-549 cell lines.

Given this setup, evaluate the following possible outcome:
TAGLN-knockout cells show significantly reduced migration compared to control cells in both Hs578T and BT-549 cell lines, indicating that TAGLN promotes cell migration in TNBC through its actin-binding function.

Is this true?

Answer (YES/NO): YES